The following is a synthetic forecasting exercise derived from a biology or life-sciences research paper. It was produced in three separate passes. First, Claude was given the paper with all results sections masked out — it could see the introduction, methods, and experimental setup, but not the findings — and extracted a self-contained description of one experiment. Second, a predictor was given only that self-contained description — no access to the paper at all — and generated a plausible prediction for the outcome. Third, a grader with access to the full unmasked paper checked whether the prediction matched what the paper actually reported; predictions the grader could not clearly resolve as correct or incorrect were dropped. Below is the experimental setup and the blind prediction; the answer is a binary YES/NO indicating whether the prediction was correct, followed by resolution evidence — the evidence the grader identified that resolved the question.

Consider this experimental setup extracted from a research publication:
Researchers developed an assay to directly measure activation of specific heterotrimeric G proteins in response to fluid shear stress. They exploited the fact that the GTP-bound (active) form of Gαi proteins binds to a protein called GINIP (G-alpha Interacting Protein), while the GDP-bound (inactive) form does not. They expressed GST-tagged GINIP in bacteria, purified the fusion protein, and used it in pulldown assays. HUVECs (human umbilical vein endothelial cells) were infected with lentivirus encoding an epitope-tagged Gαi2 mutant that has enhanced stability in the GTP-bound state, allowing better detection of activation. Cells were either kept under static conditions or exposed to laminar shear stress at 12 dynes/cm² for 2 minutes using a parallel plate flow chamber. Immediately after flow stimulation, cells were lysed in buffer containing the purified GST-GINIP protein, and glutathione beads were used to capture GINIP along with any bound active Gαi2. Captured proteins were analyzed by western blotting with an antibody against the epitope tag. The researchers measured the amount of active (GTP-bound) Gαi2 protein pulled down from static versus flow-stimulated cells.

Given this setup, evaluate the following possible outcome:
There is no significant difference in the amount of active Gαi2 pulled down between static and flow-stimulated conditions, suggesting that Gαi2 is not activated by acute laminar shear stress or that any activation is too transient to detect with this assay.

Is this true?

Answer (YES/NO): NO